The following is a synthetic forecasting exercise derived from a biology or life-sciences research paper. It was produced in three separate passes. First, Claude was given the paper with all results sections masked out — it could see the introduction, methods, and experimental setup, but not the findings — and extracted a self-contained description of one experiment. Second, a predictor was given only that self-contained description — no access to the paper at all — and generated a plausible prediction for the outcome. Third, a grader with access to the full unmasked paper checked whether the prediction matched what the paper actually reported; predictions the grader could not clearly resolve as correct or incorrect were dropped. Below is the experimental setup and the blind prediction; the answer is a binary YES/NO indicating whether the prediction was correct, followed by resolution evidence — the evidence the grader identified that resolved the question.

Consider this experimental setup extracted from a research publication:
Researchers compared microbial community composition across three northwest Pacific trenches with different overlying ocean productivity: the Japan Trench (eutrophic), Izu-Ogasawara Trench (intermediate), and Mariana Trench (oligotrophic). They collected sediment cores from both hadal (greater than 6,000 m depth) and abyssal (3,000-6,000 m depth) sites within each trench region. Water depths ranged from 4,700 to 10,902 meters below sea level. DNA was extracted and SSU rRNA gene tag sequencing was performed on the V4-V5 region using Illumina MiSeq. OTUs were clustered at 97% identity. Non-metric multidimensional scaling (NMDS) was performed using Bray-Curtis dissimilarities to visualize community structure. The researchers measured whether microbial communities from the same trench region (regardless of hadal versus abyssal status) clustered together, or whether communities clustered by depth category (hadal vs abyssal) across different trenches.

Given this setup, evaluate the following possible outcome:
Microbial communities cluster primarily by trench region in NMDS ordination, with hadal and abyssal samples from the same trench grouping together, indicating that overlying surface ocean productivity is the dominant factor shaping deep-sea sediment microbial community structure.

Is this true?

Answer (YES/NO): NO